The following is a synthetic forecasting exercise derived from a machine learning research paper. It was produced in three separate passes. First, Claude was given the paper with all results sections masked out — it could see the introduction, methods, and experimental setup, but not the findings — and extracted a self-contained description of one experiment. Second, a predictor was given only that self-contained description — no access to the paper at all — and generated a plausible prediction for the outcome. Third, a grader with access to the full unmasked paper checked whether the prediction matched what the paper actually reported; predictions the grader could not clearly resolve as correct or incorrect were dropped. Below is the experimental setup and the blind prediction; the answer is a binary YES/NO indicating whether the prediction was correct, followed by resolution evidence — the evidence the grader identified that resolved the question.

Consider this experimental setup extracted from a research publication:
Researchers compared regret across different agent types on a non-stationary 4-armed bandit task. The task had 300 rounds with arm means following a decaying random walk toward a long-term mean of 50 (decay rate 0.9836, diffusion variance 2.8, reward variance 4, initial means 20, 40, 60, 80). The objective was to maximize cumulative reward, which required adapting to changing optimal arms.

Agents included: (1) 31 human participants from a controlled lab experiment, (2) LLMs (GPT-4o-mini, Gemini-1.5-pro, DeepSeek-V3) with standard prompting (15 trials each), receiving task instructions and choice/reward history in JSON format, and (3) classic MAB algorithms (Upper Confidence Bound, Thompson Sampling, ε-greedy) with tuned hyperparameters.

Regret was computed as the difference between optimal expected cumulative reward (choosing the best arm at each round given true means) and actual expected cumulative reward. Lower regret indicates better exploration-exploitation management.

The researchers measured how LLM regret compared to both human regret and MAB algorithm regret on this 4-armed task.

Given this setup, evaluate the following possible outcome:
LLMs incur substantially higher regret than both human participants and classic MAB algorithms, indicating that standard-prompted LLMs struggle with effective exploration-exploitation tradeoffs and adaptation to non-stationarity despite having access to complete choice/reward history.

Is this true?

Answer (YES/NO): NO